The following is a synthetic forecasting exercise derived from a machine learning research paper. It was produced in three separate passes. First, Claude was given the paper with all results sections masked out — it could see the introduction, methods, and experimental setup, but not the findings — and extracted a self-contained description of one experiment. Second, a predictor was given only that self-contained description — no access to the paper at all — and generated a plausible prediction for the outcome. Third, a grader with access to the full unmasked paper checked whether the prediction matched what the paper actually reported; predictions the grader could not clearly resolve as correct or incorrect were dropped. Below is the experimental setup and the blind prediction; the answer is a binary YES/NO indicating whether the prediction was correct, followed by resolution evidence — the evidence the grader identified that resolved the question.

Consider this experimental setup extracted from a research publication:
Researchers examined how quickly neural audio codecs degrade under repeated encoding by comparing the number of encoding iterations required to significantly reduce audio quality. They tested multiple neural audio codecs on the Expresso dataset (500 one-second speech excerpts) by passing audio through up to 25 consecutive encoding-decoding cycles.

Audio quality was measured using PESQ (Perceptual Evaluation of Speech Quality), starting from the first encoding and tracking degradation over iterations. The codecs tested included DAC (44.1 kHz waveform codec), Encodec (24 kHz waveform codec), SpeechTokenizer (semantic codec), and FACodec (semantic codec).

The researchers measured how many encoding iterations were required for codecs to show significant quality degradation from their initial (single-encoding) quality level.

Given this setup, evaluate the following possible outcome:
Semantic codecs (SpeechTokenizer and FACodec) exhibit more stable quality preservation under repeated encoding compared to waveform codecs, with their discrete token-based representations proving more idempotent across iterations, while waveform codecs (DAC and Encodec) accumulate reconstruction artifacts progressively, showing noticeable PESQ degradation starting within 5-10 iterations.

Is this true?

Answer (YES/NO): NO